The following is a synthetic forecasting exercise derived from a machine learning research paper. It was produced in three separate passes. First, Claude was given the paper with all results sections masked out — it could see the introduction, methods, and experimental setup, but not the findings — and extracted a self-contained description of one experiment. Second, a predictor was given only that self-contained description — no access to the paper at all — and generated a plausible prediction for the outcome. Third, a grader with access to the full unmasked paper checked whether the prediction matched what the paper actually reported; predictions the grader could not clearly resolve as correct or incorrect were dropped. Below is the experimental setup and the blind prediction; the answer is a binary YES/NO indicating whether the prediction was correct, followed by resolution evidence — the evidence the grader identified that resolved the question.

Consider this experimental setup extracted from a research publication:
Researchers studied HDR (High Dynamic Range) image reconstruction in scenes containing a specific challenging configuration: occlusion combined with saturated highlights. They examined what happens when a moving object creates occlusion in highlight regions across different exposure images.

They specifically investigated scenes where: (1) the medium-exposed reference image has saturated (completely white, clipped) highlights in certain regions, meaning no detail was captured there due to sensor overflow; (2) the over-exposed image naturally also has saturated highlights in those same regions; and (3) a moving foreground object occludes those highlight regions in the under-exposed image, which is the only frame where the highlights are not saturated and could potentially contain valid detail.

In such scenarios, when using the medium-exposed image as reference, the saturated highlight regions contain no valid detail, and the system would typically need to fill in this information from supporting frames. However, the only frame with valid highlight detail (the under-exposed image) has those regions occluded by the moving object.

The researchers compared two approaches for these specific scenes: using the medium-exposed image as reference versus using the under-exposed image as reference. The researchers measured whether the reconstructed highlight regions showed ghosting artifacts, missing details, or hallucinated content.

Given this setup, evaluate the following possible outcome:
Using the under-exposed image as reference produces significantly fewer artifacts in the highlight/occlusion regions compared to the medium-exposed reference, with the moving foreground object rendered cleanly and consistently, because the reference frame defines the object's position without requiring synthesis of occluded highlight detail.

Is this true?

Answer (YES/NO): YES